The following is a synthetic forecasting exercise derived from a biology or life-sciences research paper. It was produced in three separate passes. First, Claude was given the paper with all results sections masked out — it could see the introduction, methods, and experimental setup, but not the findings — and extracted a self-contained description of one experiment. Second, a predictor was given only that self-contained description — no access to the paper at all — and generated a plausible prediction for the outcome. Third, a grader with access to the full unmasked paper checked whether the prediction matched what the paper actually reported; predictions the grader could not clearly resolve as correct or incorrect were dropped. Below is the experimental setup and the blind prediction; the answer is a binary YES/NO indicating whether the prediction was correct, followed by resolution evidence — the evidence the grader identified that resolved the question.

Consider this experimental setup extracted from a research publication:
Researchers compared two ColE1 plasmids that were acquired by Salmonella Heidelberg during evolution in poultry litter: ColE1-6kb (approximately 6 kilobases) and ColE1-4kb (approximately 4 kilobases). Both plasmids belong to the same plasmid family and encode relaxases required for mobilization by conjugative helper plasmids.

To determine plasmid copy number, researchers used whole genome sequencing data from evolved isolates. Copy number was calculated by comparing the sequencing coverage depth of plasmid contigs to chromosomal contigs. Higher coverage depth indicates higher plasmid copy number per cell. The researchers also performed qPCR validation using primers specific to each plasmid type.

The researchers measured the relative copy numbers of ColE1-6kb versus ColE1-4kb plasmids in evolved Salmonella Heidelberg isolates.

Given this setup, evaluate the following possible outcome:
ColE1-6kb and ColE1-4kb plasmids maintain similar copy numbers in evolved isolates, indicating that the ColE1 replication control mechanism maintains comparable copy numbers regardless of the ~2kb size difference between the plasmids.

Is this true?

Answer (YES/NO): YES